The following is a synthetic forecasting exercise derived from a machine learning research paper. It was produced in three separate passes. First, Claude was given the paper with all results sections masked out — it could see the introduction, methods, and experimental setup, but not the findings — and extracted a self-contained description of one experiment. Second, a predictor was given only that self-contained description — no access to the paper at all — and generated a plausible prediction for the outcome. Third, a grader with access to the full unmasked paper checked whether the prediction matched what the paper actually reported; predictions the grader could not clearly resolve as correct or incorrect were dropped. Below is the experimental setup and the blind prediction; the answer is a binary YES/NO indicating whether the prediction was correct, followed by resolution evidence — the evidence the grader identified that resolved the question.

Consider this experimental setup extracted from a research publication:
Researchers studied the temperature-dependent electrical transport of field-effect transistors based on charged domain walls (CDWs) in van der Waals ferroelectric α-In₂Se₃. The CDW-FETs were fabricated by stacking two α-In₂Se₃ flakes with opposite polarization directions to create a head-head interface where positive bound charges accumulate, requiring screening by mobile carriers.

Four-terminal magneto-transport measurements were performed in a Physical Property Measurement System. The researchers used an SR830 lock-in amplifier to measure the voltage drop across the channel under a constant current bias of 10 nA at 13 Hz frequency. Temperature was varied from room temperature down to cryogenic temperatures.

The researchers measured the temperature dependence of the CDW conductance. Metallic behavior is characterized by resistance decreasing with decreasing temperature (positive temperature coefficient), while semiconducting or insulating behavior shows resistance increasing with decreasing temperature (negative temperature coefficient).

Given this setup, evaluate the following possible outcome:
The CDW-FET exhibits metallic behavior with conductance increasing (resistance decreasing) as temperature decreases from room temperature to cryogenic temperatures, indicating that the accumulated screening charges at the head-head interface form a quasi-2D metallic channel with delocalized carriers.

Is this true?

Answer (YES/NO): NO